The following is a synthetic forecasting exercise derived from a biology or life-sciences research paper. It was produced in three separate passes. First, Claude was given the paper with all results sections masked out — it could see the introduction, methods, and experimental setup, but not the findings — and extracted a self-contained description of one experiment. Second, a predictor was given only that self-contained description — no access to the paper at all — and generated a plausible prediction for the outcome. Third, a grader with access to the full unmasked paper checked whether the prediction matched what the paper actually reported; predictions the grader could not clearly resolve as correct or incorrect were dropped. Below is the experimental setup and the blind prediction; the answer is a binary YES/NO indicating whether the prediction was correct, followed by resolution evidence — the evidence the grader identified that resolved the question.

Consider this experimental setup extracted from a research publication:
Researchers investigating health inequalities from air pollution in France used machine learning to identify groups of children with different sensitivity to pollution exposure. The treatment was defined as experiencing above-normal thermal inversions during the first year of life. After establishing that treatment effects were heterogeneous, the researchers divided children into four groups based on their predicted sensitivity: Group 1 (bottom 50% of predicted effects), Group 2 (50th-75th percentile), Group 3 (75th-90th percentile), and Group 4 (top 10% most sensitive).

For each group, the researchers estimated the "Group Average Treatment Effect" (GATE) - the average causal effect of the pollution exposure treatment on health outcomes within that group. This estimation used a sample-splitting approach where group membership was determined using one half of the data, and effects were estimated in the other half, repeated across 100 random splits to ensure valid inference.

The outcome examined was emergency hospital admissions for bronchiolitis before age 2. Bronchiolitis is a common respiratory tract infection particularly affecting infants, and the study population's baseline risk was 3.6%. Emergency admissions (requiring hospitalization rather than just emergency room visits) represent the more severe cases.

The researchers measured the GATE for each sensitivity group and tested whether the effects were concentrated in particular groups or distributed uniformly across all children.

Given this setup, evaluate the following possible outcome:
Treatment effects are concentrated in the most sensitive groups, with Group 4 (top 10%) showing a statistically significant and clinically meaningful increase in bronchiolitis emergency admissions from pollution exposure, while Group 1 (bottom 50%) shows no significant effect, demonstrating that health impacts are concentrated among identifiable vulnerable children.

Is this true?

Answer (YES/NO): YES